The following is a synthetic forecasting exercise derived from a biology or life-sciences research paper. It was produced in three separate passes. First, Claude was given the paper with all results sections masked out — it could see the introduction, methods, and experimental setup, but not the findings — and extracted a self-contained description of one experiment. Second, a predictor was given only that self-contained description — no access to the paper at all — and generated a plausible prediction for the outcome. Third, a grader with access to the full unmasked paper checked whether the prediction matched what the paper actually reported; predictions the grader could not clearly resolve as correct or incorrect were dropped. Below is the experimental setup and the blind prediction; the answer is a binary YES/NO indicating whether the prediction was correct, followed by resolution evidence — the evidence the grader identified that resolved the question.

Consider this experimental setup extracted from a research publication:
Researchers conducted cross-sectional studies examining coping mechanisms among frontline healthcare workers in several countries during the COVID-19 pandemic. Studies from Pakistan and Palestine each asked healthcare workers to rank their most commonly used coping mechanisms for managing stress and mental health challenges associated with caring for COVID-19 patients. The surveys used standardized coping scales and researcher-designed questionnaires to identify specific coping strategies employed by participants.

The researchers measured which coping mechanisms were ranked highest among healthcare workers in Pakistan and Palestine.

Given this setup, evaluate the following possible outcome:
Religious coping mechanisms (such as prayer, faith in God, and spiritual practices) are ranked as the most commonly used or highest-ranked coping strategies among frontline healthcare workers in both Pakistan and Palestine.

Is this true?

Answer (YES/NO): YES